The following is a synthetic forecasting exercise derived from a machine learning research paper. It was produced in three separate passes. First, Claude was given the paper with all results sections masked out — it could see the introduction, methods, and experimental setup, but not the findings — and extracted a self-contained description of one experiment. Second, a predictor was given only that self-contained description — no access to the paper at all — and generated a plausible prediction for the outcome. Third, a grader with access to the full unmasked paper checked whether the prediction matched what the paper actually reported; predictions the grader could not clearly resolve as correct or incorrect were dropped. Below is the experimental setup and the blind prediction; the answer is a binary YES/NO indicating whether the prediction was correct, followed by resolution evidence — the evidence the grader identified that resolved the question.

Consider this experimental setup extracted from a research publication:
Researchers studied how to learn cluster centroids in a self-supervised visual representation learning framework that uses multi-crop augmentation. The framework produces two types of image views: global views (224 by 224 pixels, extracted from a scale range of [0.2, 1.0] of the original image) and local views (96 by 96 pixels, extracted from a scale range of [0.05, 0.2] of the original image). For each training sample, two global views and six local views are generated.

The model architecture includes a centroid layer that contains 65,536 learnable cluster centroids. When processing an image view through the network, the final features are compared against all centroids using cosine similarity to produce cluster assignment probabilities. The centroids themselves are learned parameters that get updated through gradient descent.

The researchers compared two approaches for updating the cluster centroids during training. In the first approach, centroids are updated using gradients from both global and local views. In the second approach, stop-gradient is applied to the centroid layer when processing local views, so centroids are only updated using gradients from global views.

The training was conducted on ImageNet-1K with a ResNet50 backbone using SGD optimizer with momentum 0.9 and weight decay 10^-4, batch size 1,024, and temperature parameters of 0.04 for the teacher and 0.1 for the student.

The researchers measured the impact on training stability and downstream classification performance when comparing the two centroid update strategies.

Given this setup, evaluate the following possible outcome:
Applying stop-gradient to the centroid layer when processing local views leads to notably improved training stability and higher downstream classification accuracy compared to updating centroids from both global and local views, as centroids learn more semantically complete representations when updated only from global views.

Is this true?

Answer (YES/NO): YES